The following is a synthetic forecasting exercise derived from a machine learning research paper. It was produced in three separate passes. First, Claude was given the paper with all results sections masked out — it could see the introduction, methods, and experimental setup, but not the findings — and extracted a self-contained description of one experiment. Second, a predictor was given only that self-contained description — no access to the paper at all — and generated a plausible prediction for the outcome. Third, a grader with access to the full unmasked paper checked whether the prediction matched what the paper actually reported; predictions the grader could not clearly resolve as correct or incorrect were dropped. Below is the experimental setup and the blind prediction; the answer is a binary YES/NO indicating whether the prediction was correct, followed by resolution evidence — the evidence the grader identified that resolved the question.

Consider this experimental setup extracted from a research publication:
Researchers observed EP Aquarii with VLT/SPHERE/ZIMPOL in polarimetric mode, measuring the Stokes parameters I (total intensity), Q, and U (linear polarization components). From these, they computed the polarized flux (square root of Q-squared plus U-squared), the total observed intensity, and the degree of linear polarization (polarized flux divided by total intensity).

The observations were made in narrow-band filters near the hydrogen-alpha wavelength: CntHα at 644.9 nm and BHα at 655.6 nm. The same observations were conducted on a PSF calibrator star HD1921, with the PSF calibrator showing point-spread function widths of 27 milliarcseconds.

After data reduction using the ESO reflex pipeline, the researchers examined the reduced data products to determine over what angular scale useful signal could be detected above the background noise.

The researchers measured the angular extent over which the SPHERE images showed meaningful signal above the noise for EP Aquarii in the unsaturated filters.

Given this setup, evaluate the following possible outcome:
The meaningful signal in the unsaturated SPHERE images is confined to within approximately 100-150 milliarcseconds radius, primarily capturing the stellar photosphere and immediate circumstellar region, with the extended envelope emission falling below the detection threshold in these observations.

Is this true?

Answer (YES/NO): YES